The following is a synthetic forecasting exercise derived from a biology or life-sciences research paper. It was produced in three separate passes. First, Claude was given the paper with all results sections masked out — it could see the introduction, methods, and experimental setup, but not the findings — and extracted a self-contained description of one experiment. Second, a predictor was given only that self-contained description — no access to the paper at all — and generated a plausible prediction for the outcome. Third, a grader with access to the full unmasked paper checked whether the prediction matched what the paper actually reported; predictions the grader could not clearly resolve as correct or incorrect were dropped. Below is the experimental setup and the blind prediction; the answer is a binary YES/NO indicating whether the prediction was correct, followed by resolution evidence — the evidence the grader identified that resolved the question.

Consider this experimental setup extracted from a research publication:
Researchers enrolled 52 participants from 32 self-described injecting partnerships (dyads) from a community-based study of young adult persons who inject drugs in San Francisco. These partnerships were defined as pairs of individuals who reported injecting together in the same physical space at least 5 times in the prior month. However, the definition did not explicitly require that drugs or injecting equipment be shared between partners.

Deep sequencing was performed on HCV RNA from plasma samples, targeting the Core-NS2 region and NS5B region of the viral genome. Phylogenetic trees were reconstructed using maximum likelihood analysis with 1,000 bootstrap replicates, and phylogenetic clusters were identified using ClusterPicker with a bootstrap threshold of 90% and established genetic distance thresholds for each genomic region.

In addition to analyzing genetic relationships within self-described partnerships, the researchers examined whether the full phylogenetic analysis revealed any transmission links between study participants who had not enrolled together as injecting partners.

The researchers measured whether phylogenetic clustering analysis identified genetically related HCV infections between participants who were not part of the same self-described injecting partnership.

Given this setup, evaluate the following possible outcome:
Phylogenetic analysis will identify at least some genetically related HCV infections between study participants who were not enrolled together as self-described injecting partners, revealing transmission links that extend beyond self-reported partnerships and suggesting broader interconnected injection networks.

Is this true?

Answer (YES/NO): YES